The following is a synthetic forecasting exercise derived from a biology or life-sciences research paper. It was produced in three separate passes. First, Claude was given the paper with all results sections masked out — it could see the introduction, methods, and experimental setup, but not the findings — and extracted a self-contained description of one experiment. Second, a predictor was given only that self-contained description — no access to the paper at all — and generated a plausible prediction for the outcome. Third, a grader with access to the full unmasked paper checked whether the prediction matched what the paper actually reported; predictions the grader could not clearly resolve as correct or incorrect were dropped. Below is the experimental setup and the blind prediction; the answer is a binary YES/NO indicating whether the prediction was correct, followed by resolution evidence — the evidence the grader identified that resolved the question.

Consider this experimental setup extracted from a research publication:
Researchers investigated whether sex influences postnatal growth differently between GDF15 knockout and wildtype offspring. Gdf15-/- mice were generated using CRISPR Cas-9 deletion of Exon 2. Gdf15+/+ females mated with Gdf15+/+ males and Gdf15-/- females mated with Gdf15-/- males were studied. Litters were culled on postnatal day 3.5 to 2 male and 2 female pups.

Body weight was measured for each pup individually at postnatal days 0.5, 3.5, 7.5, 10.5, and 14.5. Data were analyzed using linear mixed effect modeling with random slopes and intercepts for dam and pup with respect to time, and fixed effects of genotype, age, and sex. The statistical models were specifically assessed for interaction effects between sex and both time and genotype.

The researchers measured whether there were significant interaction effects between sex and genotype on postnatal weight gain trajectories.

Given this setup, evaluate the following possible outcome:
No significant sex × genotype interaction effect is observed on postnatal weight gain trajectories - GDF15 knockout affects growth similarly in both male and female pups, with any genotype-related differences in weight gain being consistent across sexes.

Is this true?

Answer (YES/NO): YES